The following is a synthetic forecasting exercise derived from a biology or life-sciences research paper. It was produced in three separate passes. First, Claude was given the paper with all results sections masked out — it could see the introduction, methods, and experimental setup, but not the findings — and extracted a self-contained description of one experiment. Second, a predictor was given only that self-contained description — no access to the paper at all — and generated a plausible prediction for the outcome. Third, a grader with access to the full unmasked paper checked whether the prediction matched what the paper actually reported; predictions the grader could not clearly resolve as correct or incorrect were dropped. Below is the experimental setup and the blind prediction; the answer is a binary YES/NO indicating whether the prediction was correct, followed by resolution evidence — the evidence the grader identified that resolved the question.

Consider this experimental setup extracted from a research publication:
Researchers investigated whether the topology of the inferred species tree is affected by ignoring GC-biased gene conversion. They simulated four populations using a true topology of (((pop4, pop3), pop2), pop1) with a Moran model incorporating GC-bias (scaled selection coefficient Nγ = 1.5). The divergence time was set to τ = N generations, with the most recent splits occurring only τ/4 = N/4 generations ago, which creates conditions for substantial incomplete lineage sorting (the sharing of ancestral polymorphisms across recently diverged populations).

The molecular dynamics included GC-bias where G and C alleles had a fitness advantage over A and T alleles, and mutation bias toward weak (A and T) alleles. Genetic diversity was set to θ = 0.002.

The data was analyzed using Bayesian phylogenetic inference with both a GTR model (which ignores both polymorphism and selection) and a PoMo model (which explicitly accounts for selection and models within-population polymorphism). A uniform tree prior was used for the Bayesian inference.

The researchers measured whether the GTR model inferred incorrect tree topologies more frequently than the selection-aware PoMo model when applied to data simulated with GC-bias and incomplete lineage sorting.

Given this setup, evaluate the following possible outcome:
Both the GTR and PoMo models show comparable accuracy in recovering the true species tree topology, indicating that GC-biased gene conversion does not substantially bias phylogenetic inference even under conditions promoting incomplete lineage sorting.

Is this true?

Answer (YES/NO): NO